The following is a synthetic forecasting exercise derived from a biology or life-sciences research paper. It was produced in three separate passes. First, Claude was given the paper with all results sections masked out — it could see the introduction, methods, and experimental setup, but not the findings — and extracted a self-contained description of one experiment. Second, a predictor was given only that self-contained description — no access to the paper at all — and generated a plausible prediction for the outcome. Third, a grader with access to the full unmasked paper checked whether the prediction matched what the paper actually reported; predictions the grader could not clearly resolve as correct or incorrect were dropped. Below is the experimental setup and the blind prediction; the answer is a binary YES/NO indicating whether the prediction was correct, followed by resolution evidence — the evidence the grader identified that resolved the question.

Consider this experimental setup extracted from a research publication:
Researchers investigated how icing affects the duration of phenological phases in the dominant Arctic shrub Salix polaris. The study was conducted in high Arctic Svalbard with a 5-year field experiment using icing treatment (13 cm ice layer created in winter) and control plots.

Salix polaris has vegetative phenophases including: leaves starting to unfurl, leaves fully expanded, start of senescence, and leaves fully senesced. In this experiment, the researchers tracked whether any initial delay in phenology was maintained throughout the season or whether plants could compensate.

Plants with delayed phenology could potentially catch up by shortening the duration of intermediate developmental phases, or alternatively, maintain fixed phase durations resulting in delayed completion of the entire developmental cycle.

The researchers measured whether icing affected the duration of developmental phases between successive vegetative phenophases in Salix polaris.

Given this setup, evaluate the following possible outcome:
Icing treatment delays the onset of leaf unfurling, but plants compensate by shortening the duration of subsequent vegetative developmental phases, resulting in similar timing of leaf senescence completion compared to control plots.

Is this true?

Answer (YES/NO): YES